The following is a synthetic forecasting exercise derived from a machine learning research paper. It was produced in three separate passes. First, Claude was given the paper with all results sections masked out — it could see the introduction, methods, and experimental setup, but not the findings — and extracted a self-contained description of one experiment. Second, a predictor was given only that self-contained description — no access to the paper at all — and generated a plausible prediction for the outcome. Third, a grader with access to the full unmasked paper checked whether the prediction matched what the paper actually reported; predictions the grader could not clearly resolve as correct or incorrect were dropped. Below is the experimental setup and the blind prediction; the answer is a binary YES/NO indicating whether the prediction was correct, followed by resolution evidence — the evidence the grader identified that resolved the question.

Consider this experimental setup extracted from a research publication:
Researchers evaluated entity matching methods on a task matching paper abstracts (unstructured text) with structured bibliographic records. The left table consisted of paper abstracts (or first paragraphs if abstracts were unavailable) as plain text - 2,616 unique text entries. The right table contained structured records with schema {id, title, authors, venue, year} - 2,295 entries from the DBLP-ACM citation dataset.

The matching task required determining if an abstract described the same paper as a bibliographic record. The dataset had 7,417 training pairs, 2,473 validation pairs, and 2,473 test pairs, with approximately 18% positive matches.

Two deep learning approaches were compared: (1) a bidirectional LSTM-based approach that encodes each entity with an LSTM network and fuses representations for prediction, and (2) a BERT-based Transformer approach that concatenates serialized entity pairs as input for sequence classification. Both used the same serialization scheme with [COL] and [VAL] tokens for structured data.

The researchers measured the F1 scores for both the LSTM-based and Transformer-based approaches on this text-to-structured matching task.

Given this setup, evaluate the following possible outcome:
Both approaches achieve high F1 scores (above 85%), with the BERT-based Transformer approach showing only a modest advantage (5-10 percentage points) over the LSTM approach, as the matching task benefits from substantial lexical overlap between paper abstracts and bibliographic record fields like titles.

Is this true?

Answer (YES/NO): NO